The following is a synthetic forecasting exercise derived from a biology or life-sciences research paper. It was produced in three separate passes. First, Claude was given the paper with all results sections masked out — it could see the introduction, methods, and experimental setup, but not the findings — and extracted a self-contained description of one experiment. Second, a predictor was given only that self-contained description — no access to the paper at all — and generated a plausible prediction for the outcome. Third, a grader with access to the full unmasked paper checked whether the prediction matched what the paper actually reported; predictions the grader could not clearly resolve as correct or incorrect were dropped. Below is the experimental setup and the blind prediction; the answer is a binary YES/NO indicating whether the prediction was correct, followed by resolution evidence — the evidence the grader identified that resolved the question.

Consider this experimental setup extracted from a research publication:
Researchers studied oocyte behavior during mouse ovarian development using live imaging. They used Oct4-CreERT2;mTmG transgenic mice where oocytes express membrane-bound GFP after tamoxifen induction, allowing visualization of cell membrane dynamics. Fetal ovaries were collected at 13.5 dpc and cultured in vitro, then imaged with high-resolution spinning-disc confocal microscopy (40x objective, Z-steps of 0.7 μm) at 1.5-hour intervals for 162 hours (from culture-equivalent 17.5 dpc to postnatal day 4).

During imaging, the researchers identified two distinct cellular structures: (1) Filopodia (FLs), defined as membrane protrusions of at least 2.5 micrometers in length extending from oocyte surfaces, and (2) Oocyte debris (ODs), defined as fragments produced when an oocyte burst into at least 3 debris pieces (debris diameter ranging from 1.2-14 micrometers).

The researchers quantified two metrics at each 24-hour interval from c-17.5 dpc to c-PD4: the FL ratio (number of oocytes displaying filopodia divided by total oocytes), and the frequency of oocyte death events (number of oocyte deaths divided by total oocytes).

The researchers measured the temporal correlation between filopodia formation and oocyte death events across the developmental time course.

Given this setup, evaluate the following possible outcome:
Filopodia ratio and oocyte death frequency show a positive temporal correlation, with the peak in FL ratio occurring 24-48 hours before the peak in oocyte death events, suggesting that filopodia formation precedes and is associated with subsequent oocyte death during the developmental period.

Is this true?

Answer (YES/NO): NO